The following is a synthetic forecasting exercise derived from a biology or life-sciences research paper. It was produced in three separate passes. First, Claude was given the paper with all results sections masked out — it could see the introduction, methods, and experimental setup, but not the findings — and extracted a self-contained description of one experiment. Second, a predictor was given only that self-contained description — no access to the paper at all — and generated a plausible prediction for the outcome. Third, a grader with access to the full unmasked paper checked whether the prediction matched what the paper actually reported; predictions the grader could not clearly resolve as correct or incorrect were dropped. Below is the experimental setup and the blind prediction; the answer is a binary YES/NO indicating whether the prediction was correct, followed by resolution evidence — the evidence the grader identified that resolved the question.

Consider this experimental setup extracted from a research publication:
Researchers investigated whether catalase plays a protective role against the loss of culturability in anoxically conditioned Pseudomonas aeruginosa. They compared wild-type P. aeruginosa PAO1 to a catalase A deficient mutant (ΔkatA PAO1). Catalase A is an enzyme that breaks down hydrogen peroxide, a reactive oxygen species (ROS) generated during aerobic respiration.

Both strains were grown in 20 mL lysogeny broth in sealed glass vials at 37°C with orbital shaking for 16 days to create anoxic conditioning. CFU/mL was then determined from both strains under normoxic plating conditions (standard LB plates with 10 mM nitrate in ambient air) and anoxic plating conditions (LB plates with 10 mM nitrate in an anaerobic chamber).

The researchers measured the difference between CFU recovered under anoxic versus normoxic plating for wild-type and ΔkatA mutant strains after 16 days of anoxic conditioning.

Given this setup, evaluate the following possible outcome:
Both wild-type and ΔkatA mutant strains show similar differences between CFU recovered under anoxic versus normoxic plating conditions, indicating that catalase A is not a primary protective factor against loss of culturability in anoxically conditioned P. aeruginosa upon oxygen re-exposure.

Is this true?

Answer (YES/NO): NO